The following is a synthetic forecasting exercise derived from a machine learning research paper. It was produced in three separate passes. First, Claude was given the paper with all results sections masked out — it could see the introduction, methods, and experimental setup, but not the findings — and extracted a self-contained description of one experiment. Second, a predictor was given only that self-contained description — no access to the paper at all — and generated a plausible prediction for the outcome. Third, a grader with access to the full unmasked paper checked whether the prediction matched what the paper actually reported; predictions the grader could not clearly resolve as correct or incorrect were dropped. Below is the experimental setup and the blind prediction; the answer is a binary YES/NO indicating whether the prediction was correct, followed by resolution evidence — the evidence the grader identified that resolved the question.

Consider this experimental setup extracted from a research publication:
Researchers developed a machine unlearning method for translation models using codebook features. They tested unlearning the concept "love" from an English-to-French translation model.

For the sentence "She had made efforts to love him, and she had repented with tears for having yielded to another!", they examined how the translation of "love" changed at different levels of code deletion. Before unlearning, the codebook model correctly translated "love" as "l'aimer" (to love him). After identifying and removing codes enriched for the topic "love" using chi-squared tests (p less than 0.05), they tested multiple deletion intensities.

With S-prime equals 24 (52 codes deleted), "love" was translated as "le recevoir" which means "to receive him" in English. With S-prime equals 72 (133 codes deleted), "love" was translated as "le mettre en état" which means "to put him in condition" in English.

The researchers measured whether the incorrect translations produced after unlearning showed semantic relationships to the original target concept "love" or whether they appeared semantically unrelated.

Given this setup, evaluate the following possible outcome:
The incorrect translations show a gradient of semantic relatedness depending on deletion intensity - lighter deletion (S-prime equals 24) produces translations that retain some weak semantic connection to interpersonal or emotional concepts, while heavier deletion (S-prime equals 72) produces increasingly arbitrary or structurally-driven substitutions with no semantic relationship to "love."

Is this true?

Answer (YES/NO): NO